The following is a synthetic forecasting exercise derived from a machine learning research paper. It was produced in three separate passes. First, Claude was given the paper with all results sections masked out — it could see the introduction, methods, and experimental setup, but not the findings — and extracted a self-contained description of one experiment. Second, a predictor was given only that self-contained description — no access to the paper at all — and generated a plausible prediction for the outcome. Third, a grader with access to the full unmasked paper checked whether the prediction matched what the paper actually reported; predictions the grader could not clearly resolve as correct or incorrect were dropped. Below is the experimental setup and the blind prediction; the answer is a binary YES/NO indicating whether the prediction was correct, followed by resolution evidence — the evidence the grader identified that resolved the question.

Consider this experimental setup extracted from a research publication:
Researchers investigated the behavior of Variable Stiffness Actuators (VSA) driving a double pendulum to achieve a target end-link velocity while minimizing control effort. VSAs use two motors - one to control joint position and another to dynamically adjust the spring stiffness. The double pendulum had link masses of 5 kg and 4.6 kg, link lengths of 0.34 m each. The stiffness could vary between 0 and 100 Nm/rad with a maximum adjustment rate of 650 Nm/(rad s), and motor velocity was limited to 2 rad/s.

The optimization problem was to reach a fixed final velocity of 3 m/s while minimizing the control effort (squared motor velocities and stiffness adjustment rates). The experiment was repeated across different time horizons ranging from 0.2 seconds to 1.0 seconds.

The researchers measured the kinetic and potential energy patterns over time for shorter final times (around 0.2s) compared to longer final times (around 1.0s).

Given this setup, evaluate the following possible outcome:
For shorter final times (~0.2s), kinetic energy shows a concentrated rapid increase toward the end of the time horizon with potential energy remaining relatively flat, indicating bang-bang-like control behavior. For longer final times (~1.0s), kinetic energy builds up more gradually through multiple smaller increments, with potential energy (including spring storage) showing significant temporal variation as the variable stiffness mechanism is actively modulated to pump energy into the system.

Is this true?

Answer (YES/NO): NO